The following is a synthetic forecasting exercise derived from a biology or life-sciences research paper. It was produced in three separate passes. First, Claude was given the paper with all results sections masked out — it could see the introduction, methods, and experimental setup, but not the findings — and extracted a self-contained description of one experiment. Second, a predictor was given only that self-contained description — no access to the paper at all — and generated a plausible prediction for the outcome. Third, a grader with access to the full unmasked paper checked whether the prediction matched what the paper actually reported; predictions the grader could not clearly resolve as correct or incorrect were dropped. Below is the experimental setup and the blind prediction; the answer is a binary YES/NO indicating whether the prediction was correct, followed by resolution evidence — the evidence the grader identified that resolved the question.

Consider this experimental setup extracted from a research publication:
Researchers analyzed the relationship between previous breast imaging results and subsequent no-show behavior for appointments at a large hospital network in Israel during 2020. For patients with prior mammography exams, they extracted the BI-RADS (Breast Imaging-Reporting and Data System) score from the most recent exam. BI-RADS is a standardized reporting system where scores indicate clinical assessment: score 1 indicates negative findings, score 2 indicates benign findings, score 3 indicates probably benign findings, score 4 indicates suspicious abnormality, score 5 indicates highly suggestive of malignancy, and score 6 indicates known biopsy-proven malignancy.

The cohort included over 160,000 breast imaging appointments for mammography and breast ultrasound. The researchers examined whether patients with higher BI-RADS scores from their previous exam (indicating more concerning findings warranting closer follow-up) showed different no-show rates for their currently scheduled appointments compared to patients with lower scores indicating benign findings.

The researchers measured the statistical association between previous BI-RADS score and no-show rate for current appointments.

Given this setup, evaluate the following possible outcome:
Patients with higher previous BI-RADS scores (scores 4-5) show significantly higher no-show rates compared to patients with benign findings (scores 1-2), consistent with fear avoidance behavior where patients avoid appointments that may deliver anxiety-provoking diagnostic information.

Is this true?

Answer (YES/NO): NO